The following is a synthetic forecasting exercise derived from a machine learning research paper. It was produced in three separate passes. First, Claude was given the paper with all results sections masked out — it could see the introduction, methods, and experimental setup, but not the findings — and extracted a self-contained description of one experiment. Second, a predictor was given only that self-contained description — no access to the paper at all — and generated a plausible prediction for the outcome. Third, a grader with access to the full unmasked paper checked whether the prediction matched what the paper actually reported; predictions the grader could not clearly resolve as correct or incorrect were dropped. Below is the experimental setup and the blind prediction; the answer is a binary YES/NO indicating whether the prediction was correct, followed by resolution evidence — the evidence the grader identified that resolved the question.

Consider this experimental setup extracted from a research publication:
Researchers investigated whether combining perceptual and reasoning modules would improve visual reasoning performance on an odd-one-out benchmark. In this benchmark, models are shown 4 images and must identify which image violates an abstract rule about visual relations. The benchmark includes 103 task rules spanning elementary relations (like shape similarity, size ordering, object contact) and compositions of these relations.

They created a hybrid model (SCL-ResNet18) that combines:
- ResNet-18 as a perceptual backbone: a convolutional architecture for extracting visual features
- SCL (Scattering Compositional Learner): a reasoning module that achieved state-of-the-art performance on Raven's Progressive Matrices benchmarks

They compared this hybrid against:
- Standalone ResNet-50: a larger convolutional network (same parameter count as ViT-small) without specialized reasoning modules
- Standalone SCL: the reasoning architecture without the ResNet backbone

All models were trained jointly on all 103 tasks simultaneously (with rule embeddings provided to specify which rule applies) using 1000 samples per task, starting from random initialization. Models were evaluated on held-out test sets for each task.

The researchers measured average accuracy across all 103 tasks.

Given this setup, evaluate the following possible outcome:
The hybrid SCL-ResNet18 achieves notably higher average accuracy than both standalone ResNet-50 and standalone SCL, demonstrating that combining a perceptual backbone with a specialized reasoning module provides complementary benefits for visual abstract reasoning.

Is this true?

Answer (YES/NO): YES